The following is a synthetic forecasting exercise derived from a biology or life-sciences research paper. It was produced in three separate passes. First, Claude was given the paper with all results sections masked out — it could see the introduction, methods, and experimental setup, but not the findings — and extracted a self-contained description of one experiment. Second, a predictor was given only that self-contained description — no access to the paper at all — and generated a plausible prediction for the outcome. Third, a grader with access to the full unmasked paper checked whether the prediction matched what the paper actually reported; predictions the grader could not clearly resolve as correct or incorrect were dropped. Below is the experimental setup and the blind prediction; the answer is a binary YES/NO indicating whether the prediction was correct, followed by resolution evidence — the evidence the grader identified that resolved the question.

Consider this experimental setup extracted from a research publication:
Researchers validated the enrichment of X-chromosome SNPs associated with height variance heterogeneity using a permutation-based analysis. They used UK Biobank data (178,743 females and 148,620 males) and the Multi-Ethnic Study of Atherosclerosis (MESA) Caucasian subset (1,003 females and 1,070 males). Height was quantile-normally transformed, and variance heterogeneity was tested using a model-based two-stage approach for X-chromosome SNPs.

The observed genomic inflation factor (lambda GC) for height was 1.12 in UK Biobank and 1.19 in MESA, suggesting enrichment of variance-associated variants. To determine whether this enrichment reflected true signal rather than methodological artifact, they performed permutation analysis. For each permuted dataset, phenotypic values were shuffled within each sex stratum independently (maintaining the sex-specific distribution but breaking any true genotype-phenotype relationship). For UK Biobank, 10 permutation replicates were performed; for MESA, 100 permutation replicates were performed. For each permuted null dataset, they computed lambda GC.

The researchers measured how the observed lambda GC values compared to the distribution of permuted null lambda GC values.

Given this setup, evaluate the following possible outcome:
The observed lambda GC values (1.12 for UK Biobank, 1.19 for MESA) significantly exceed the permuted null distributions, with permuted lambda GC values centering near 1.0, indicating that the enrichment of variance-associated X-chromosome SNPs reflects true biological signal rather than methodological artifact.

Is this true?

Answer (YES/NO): YES